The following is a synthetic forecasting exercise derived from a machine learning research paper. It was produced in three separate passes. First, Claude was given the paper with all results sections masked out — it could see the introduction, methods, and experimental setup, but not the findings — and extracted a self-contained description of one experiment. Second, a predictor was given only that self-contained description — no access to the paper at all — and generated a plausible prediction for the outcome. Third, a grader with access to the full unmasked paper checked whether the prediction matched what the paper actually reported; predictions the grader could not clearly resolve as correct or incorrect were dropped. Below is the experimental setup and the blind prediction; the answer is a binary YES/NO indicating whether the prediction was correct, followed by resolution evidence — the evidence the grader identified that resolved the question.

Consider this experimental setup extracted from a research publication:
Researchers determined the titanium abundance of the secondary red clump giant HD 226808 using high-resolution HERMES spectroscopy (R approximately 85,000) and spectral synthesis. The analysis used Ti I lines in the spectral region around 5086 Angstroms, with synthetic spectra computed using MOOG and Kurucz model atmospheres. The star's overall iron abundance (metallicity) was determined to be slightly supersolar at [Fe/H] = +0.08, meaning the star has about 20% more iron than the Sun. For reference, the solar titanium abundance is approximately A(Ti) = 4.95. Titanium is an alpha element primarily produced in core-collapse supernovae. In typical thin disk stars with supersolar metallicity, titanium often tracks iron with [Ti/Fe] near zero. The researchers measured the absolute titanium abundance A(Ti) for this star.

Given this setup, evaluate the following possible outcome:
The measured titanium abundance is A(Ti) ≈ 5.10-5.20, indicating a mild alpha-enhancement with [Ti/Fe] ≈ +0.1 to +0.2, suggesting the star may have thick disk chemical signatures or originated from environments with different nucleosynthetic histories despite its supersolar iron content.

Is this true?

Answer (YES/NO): NO